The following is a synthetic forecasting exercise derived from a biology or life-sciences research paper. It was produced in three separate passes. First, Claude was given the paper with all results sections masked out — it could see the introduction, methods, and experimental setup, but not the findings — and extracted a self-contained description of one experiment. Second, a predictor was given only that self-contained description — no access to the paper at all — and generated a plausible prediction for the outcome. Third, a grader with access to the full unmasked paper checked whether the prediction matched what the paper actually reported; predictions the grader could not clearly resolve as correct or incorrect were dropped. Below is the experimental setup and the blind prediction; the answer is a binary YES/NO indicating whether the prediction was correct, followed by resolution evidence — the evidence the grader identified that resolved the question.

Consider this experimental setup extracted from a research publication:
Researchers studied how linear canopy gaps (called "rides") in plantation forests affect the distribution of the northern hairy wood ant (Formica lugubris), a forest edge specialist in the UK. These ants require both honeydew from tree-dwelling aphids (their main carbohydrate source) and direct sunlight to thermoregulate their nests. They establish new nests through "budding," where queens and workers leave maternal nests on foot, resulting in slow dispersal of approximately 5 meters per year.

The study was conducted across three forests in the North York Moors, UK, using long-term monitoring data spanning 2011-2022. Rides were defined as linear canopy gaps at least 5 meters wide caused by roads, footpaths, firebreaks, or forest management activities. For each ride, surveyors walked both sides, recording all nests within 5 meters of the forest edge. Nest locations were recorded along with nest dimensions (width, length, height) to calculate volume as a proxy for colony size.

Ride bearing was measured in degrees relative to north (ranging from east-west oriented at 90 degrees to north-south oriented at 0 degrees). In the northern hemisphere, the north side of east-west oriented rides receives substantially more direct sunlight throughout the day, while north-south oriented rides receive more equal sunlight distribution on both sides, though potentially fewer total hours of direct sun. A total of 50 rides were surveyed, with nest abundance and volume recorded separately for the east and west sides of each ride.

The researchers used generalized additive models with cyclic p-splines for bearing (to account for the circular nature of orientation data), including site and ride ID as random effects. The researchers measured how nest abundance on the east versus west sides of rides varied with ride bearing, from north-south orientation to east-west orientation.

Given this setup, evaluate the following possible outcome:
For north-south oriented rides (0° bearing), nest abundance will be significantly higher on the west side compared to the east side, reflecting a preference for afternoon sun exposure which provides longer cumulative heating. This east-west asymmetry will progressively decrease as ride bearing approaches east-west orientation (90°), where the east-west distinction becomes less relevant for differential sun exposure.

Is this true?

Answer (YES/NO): NO